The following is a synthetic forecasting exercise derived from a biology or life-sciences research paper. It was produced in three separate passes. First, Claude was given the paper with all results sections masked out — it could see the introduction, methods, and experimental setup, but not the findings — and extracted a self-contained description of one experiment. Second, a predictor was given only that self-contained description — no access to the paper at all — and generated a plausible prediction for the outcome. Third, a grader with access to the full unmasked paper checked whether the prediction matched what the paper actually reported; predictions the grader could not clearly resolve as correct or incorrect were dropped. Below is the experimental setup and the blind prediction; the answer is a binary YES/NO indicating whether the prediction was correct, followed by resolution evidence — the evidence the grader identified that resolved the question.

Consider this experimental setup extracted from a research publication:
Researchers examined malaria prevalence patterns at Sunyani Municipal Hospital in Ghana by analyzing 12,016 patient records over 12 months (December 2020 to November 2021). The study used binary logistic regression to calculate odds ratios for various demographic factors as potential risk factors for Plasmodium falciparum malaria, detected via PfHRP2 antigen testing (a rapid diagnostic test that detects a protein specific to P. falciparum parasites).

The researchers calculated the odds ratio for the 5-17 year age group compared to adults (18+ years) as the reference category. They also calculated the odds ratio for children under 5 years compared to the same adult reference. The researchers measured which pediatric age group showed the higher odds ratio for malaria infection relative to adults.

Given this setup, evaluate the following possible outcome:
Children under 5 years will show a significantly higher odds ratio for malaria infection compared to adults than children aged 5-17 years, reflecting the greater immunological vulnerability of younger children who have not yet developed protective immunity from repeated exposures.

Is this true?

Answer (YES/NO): NO